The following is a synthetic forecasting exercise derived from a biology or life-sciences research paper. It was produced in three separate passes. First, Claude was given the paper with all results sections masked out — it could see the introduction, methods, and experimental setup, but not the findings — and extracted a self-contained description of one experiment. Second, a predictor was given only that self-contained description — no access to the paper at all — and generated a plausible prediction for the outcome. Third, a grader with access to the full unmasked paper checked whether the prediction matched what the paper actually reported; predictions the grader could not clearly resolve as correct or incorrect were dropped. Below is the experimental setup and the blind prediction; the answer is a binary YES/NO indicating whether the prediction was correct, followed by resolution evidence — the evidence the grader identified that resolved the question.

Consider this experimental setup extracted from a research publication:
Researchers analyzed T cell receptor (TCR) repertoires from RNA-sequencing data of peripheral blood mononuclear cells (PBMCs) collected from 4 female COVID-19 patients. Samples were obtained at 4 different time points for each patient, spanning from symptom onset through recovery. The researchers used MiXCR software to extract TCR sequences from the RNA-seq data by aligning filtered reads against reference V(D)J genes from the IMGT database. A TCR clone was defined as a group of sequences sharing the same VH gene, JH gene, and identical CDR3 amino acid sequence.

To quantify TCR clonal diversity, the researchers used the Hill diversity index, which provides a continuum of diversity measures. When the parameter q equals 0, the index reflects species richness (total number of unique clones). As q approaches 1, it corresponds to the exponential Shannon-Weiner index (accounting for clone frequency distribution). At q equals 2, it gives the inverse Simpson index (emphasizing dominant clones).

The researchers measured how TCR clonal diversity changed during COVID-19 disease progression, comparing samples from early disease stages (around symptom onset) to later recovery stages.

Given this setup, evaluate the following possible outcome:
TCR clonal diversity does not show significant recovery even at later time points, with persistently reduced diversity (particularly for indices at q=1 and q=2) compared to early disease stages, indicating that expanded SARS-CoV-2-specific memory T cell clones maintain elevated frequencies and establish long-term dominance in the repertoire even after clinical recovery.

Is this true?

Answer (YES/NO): NO